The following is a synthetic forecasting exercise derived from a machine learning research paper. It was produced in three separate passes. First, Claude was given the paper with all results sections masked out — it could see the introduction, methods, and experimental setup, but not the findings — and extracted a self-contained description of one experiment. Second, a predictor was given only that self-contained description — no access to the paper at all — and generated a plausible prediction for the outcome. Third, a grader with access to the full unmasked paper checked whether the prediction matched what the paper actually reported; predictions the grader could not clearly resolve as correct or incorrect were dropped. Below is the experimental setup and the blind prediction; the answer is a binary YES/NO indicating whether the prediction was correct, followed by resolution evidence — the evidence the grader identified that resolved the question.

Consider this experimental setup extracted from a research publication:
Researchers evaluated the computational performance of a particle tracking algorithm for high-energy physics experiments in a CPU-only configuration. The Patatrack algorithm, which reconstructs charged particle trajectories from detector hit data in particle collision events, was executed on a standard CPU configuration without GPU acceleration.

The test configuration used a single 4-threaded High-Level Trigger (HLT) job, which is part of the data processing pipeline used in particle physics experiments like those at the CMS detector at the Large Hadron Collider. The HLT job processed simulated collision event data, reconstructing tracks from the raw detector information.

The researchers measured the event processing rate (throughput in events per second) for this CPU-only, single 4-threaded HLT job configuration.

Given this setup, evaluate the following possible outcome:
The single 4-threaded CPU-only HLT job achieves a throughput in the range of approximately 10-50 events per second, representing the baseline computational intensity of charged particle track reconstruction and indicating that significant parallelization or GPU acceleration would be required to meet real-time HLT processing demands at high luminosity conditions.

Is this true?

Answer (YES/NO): YES